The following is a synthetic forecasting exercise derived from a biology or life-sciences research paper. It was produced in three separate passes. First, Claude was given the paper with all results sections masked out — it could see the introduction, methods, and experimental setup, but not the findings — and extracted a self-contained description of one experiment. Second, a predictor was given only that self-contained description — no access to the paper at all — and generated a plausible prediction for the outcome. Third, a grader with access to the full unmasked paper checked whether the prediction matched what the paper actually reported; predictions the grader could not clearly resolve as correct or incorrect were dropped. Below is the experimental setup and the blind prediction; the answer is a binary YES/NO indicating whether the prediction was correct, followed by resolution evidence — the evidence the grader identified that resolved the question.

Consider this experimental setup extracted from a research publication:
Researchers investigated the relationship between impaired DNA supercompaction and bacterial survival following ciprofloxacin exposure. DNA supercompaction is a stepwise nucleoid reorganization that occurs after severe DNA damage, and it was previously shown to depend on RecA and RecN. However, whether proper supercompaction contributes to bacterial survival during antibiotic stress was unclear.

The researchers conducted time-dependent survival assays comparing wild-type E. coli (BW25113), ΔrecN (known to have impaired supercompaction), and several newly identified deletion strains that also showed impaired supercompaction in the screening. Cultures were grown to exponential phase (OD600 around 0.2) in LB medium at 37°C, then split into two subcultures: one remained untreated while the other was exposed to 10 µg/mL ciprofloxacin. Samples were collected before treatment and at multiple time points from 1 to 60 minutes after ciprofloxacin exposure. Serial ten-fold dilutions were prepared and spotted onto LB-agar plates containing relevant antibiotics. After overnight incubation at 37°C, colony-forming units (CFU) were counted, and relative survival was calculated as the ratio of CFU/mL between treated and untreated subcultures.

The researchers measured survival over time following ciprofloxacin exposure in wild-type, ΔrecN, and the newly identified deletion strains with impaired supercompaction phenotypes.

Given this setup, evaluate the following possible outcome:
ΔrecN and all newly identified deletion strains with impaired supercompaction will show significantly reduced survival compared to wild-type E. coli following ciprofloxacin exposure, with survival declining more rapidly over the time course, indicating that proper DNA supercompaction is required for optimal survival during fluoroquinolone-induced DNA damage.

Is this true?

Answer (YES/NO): NO